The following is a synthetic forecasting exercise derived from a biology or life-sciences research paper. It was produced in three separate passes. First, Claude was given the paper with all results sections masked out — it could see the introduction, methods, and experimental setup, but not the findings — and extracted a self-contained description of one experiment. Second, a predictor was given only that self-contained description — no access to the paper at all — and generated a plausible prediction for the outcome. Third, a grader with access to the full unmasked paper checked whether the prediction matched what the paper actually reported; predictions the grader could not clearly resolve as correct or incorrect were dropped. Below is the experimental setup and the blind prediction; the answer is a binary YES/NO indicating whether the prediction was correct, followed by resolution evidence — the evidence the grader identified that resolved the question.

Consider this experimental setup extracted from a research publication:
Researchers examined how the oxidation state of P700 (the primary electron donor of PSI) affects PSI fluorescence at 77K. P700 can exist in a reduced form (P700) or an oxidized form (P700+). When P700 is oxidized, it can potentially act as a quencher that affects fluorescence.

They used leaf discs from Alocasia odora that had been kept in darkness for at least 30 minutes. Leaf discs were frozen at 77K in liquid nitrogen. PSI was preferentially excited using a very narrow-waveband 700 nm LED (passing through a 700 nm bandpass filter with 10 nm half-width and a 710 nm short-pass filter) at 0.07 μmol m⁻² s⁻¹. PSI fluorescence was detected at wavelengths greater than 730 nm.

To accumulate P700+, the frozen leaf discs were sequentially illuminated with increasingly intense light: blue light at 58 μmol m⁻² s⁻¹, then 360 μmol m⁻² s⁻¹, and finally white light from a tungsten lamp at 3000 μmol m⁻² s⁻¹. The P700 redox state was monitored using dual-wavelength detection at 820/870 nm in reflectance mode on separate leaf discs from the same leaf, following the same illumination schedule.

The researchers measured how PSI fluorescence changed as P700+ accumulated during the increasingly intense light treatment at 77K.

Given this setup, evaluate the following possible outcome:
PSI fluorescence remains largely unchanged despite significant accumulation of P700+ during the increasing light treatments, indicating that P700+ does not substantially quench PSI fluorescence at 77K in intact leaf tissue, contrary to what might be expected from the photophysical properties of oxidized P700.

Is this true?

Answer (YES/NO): YES